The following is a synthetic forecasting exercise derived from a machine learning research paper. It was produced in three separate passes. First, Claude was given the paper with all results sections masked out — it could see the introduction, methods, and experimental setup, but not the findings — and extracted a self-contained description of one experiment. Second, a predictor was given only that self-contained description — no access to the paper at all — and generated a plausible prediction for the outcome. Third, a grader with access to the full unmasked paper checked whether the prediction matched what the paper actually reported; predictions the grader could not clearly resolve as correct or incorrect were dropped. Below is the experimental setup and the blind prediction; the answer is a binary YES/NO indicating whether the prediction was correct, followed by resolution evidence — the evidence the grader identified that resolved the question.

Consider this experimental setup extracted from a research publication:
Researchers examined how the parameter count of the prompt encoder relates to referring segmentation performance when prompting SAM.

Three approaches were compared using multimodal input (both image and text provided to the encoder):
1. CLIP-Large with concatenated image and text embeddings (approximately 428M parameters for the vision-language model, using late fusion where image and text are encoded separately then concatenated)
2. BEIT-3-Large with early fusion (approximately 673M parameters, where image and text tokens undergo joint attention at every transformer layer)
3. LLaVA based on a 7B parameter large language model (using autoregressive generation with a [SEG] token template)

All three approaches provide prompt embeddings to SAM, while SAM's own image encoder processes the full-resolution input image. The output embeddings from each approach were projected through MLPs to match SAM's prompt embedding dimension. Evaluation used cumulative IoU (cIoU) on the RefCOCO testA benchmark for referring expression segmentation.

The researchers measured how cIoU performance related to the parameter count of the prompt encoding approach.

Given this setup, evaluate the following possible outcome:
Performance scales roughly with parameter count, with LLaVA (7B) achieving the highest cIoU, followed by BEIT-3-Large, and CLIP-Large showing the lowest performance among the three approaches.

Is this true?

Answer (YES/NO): NO